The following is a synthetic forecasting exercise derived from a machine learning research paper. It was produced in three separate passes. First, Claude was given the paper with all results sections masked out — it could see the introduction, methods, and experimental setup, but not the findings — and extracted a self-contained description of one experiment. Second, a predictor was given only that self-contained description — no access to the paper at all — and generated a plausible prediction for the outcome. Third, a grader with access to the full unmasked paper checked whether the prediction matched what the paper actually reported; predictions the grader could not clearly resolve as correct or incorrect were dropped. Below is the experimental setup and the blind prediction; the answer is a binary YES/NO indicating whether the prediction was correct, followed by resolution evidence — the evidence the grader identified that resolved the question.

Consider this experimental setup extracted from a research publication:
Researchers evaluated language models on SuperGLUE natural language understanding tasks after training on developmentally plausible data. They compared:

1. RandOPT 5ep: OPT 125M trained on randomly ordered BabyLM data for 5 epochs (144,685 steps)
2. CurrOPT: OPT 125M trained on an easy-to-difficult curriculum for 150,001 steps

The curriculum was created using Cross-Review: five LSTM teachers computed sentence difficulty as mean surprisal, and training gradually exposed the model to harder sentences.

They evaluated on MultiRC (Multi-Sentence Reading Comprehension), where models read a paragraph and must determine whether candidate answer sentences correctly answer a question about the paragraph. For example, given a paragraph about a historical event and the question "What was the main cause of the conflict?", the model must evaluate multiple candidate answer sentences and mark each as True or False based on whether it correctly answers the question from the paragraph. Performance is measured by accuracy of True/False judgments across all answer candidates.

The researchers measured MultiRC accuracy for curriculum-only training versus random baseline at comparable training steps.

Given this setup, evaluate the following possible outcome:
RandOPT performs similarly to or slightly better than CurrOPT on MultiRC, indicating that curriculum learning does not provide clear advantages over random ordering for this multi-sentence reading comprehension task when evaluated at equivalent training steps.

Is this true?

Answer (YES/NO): NO